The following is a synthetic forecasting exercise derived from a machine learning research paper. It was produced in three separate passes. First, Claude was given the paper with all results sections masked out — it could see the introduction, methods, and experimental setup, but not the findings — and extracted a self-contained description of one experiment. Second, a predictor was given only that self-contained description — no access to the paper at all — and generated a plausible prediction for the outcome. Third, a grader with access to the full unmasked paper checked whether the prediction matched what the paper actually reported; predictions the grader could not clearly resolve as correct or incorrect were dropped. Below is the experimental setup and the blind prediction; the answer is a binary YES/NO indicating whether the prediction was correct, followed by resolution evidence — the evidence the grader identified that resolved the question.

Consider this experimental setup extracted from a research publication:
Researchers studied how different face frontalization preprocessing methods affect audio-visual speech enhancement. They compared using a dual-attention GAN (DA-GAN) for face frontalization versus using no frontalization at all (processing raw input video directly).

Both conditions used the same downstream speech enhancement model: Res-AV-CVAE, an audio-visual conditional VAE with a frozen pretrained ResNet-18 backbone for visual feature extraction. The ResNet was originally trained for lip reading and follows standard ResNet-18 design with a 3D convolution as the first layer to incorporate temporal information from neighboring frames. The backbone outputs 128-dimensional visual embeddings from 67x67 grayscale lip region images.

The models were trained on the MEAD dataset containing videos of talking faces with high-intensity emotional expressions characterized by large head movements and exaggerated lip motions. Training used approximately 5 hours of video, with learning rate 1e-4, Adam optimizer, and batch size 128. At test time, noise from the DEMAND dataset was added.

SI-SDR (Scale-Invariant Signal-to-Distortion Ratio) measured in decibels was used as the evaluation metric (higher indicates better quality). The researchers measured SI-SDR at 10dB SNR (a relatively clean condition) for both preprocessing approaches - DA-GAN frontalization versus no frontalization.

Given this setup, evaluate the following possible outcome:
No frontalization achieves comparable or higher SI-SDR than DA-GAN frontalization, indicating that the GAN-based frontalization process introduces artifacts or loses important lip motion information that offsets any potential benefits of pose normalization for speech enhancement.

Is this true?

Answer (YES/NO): YES